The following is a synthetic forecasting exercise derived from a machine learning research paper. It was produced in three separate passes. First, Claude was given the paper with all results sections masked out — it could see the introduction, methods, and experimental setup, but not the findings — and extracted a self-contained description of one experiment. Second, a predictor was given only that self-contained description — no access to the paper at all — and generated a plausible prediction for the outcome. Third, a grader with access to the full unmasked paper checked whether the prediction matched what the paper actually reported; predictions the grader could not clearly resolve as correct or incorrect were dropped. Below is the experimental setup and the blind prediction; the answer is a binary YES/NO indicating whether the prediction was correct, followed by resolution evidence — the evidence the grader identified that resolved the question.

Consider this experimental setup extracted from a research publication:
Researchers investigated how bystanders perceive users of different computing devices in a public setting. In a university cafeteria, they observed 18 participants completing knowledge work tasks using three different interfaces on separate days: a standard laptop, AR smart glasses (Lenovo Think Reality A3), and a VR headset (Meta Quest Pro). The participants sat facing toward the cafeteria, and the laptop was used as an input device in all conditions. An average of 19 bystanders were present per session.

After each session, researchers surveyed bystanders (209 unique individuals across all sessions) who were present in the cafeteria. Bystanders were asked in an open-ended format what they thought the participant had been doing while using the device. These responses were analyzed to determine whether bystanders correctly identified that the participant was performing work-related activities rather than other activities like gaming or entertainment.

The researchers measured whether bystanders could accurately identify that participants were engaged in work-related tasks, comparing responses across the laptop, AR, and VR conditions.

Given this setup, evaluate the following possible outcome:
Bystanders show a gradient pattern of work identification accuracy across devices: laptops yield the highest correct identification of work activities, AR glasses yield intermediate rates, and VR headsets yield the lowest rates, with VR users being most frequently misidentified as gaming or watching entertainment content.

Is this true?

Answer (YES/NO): NO